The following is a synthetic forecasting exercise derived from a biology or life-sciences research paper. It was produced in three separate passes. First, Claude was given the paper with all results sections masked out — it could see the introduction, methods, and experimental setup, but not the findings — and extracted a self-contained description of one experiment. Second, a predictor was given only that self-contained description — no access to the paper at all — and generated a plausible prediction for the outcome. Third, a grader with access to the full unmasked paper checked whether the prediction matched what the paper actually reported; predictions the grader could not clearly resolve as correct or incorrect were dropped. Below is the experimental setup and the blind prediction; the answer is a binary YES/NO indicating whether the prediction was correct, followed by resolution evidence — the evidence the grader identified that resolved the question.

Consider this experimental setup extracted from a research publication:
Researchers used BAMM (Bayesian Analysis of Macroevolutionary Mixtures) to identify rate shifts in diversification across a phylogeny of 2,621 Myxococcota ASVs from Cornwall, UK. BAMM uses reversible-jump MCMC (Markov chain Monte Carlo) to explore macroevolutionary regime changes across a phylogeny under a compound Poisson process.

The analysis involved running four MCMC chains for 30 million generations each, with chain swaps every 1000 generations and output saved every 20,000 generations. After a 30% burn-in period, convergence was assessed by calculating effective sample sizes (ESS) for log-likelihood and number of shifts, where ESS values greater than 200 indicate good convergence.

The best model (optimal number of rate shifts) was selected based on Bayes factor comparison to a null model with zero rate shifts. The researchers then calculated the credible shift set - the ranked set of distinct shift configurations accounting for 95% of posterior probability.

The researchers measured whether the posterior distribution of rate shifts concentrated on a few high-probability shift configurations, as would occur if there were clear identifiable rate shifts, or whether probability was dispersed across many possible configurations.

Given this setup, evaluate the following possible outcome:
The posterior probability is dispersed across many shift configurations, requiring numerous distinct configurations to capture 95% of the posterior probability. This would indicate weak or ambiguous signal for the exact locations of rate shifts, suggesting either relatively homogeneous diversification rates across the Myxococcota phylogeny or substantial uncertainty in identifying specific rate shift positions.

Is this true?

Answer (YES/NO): YES